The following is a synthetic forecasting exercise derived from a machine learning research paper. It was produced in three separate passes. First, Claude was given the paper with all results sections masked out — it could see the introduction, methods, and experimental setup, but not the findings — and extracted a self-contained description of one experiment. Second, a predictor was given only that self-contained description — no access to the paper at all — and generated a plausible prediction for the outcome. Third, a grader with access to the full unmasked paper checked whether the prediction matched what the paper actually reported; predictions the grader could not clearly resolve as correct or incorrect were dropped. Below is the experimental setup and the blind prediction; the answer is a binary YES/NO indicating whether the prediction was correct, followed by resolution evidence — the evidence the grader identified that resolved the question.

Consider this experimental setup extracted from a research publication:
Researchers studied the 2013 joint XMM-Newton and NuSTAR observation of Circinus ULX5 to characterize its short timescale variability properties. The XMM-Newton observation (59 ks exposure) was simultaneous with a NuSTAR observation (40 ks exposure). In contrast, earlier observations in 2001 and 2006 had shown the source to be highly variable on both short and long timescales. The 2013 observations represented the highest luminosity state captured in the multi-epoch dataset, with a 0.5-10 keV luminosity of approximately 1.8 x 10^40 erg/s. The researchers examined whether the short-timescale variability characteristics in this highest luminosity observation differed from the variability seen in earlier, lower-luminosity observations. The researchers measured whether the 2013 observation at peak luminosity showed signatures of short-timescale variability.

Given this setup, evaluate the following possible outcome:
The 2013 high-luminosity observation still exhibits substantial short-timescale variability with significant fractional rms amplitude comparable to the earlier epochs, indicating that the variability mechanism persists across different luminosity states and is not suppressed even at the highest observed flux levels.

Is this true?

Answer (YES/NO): NO